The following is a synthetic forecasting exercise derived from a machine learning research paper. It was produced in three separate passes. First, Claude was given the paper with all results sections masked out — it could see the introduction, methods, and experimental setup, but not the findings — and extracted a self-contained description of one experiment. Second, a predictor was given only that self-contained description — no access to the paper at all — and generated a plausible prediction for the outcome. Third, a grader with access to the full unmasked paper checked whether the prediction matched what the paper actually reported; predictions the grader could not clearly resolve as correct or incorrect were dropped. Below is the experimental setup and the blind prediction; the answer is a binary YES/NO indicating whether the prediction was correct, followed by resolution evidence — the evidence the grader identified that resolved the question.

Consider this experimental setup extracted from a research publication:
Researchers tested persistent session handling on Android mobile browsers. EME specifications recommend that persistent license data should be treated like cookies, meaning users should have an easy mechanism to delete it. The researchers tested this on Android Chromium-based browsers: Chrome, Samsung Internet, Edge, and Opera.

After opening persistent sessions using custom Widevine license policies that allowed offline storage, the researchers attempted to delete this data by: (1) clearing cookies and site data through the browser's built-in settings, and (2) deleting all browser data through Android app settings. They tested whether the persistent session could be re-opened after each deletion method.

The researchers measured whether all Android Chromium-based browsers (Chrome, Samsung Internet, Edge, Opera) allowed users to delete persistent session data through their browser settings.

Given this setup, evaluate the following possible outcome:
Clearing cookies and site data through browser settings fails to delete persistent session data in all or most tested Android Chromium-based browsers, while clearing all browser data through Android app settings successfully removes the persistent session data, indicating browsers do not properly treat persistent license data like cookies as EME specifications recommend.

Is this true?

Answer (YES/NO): NO